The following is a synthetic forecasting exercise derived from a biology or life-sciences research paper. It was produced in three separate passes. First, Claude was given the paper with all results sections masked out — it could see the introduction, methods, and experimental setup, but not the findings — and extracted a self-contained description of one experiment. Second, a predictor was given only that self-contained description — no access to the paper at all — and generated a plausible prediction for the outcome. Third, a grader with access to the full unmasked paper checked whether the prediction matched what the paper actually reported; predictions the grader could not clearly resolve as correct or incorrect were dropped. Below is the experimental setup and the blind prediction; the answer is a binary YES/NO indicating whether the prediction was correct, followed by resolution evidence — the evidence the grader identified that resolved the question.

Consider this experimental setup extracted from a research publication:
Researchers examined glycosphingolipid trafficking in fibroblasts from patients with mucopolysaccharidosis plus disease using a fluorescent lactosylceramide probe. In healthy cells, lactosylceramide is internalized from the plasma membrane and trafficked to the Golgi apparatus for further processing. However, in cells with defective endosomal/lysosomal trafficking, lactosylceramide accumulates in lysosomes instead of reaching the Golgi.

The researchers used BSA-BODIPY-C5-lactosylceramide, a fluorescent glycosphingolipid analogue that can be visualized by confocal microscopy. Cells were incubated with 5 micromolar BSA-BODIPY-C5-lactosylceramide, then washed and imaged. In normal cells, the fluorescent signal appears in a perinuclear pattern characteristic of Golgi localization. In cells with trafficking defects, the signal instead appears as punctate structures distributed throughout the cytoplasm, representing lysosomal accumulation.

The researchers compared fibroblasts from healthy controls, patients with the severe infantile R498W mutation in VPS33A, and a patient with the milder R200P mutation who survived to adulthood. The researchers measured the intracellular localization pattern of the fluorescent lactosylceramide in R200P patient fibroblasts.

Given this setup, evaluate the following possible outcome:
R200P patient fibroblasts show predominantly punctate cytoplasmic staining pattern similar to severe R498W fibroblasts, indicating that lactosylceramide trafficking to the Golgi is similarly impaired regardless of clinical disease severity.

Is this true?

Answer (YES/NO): YES